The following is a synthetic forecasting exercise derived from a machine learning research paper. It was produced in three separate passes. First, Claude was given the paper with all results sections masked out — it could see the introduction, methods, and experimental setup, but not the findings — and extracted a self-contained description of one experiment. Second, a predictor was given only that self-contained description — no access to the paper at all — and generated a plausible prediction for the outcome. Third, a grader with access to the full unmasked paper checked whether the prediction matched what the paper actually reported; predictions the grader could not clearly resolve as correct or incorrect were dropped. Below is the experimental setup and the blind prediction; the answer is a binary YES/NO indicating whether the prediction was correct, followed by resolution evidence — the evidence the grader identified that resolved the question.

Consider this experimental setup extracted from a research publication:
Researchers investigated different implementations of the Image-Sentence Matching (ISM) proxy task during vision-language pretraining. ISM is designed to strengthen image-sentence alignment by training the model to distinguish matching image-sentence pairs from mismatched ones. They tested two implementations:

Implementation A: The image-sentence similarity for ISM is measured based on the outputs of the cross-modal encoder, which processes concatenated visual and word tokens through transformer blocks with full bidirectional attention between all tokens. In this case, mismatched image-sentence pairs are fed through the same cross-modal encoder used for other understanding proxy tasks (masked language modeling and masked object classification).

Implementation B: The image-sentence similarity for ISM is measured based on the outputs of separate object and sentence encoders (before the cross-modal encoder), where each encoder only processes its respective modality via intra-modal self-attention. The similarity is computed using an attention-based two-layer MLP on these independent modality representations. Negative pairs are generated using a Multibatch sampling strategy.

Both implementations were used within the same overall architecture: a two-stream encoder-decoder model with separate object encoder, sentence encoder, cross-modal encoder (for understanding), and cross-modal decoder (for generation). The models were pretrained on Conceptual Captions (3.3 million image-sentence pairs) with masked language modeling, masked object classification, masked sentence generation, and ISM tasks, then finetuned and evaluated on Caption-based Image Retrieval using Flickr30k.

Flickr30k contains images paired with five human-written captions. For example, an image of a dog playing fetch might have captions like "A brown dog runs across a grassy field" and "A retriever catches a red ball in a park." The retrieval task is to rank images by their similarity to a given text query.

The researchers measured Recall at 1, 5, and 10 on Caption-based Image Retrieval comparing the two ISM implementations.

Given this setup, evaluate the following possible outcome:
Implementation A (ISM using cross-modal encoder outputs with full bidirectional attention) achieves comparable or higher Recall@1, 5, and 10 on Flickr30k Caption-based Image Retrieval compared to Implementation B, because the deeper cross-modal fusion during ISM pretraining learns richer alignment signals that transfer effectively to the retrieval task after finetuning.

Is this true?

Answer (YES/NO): NO